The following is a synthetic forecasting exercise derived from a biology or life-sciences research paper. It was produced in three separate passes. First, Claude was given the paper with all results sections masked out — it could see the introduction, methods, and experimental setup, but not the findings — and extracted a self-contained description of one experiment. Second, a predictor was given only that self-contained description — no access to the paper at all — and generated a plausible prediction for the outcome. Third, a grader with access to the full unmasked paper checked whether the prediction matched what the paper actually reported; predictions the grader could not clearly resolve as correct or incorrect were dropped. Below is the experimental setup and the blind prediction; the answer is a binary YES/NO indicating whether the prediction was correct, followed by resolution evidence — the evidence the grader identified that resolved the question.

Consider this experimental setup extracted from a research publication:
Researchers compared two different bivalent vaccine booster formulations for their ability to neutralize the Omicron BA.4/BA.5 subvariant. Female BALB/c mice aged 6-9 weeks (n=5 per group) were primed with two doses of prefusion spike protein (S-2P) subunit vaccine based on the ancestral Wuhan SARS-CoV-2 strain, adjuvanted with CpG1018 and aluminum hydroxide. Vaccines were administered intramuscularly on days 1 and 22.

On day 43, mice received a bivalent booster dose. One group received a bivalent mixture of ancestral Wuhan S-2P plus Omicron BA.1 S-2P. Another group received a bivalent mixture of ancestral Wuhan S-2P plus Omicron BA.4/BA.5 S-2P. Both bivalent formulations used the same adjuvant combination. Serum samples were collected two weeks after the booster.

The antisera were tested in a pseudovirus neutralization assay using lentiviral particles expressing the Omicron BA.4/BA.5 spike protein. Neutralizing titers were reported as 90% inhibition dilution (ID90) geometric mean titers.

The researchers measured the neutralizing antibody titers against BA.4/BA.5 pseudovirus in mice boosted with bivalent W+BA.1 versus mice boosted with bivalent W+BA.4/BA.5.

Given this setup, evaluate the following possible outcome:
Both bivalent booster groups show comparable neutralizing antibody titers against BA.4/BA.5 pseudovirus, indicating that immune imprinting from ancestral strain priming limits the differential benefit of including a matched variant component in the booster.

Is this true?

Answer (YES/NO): NO